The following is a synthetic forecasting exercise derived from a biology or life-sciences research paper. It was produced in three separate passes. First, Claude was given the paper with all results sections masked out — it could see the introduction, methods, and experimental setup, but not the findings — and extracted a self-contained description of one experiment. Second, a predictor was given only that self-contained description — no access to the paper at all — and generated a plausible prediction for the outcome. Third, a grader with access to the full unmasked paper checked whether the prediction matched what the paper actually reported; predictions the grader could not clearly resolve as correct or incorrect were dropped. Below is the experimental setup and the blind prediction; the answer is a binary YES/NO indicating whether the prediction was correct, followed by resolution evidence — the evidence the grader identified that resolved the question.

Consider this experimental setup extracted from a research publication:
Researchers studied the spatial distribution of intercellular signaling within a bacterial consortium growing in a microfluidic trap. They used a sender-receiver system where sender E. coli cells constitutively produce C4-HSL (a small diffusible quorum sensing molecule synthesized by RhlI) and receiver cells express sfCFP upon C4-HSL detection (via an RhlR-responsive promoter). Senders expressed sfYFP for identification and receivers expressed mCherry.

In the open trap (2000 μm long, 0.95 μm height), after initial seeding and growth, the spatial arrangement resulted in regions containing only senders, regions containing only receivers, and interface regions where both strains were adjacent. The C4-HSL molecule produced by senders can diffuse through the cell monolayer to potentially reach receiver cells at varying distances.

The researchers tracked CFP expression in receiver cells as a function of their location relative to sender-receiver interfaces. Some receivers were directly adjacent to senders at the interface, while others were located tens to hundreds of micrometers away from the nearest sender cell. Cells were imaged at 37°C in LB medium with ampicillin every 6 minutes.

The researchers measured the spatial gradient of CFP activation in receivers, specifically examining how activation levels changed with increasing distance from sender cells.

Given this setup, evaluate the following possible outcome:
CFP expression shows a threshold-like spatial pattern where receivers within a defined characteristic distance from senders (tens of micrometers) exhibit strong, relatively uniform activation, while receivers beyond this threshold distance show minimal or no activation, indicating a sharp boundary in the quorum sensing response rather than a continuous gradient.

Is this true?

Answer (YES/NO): NO